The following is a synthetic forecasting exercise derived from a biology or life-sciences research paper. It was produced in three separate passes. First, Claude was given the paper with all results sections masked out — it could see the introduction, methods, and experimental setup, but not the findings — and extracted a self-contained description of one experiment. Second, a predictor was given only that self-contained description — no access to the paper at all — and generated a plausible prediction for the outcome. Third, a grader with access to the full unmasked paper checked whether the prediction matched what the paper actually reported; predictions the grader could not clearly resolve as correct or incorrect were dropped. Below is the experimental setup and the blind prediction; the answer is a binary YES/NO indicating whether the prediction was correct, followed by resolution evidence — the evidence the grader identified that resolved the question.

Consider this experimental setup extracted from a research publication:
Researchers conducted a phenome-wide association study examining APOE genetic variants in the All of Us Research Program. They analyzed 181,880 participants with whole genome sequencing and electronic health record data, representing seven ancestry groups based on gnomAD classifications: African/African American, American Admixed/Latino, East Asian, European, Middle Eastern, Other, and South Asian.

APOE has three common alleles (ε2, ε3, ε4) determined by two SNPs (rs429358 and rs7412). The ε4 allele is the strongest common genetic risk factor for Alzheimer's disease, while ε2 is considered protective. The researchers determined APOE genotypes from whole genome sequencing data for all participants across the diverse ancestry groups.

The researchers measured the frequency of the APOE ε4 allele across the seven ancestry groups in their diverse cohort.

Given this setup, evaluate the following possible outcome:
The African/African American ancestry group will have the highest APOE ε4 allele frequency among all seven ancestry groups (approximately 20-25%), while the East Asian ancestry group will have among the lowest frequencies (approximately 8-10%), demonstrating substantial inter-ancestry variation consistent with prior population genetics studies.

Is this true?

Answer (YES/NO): NO